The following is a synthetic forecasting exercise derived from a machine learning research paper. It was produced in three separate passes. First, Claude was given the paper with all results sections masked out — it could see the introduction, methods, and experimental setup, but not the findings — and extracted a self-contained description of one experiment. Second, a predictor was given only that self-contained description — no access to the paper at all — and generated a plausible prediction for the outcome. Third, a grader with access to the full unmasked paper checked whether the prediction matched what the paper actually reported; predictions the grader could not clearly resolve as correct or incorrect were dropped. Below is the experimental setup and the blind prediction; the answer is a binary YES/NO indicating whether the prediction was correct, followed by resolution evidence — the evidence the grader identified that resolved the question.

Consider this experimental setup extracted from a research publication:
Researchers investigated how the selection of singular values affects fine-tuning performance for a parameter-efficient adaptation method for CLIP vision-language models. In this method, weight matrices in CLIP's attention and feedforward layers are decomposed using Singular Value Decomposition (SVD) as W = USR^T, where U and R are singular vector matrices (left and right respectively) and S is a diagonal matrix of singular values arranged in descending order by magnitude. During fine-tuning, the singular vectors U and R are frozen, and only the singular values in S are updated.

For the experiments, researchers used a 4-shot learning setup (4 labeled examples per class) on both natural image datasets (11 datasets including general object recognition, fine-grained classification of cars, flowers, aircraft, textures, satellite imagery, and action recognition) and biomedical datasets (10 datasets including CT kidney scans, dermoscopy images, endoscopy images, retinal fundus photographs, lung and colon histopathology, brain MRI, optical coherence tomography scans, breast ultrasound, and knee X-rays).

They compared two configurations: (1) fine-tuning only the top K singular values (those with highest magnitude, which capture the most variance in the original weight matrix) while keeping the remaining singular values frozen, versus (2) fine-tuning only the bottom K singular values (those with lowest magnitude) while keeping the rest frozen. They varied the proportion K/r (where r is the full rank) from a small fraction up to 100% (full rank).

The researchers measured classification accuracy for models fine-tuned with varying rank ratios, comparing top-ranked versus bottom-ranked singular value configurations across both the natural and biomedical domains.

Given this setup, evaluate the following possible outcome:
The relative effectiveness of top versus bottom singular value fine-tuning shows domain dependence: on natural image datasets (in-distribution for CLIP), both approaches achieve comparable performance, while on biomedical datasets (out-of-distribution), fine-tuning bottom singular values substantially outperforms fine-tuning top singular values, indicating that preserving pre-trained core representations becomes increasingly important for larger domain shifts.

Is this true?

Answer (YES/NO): NO